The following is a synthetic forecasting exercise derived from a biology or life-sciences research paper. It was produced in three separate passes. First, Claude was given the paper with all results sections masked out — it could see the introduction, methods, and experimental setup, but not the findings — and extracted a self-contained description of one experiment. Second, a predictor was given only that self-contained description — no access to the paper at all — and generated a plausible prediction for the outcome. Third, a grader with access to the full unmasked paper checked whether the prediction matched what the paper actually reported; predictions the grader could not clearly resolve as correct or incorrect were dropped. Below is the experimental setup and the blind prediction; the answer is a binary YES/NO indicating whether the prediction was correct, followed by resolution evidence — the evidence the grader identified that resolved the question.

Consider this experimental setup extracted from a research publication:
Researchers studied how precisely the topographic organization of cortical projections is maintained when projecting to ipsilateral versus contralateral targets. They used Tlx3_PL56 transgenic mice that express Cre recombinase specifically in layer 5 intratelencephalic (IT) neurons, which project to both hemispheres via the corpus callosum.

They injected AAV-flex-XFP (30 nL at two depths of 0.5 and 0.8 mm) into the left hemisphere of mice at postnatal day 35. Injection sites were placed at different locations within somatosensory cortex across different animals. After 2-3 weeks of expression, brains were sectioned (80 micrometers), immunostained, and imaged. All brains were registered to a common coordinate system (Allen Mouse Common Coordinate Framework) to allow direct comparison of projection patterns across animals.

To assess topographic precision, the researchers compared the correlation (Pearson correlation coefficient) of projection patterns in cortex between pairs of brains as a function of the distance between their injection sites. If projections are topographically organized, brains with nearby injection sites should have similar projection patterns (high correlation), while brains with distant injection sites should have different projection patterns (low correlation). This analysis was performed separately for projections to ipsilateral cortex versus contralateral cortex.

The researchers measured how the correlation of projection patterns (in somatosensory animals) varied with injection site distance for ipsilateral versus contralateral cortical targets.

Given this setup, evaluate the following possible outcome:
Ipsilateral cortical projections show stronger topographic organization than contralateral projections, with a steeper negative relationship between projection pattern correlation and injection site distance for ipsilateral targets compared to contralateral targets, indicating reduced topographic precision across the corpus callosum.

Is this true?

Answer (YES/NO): YES